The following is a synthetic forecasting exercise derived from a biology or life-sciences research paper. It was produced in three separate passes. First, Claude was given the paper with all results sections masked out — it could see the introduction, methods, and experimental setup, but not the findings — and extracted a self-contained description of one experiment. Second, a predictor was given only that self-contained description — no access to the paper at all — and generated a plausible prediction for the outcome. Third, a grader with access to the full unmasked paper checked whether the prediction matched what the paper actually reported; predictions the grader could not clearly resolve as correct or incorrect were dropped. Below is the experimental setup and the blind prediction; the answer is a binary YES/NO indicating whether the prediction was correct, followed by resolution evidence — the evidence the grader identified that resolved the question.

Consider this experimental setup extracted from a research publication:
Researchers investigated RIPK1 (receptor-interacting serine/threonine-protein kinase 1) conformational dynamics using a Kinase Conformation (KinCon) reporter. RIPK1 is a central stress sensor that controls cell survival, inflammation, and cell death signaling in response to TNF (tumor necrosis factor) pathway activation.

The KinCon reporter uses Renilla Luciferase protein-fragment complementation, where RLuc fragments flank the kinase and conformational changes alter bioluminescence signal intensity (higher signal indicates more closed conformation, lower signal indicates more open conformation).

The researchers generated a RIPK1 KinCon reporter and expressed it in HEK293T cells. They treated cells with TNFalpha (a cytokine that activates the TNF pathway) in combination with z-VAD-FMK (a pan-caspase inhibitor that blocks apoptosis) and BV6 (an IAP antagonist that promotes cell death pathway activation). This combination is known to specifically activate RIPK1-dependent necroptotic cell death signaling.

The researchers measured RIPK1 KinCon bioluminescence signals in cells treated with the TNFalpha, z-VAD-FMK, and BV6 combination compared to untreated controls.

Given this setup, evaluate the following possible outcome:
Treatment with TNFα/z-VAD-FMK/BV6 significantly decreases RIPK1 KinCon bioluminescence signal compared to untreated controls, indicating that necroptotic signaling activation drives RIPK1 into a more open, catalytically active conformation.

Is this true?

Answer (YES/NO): YES